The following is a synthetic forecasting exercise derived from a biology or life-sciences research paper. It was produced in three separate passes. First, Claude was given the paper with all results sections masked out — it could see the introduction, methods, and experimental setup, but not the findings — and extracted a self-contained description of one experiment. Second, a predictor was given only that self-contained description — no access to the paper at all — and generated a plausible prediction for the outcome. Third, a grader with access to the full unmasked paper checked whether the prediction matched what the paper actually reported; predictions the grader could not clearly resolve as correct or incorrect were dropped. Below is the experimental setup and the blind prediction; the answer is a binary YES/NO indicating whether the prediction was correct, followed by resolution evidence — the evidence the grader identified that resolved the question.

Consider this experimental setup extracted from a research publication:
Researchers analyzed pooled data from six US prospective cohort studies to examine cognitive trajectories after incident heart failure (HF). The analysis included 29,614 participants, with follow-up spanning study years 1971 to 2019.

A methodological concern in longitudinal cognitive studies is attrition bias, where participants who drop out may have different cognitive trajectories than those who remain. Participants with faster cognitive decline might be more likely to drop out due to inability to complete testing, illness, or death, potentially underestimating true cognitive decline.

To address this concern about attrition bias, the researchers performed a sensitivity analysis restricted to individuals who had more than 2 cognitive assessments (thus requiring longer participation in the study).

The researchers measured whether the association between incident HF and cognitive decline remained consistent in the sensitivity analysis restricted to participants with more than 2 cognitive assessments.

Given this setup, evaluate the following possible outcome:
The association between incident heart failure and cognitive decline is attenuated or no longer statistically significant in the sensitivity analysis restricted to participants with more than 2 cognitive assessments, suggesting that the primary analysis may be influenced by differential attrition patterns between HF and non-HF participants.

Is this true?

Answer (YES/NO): NO